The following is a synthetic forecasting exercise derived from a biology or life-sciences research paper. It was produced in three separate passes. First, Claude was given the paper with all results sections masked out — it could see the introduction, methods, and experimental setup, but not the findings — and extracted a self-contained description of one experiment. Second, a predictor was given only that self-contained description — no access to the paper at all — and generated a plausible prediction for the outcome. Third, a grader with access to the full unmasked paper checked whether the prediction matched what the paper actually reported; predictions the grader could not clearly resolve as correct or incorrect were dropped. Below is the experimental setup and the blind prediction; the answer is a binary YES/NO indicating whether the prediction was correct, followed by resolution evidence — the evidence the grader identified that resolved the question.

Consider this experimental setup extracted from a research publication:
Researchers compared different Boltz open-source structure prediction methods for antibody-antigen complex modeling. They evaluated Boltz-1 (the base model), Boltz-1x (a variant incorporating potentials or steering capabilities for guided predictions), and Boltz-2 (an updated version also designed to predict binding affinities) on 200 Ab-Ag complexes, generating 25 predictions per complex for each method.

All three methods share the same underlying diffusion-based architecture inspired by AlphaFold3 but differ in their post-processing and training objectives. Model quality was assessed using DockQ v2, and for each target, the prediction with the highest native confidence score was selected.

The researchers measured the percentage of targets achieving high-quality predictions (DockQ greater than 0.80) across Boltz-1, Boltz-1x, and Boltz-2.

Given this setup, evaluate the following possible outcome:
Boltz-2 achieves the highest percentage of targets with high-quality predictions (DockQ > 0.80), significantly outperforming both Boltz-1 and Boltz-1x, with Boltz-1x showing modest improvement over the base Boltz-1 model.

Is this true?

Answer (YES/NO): NO